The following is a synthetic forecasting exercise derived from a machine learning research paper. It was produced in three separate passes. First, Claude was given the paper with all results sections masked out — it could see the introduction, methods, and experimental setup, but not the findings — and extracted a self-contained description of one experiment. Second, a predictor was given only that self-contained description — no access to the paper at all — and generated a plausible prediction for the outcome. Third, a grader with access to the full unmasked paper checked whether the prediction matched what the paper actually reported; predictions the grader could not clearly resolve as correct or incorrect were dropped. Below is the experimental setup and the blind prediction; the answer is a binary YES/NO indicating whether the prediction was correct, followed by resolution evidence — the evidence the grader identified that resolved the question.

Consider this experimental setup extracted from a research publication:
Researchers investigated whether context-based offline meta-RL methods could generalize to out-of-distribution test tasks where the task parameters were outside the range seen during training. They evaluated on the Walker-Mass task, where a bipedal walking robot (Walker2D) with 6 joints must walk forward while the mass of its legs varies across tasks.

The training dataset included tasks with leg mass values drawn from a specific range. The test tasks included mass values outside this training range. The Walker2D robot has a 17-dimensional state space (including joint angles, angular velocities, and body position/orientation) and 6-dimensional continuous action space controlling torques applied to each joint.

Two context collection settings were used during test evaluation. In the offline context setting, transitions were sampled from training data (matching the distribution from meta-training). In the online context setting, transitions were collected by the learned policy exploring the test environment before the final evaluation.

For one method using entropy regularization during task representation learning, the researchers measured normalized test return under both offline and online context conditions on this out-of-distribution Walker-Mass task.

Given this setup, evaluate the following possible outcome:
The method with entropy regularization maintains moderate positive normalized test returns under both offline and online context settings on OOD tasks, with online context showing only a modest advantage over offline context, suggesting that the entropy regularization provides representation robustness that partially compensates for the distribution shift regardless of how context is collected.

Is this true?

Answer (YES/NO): YES